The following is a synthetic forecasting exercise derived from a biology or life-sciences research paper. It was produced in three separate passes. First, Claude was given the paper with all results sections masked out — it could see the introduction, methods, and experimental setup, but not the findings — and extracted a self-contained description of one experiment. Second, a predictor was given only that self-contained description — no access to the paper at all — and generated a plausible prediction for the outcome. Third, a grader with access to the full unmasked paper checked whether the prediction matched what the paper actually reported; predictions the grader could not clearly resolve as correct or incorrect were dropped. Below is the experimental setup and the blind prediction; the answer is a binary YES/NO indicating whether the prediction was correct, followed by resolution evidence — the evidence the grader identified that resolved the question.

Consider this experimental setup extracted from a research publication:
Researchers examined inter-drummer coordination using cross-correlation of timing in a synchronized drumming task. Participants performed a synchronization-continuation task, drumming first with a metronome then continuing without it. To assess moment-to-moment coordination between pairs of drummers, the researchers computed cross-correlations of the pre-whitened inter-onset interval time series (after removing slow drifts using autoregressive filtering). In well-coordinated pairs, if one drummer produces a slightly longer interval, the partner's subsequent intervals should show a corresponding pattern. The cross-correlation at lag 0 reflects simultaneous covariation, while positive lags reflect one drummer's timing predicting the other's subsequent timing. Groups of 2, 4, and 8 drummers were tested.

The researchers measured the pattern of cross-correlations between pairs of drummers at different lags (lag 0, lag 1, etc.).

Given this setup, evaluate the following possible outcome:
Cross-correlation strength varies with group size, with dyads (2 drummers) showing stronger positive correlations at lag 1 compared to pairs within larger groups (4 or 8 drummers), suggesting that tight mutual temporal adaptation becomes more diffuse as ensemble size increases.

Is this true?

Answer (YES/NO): YES